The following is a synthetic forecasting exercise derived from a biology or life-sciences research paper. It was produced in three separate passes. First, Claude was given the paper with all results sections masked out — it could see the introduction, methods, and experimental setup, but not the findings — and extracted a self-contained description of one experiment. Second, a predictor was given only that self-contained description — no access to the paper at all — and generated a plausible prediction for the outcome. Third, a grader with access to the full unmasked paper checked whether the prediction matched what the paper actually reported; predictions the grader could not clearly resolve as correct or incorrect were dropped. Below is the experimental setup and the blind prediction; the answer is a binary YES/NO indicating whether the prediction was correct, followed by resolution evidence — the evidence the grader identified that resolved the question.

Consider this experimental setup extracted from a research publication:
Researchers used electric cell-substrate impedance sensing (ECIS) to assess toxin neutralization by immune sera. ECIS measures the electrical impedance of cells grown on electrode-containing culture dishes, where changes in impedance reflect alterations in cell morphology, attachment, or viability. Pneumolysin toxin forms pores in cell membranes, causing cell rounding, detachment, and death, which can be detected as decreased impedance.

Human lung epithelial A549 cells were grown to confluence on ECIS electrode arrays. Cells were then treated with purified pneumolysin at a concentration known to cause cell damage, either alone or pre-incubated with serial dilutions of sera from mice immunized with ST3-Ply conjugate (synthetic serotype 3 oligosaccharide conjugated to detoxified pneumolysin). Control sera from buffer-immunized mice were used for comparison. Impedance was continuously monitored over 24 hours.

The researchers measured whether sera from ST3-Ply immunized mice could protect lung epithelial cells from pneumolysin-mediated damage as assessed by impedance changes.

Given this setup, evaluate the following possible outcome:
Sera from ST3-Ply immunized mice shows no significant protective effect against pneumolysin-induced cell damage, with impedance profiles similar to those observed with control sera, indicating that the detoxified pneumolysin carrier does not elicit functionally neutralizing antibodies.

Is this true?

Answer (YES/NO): NO